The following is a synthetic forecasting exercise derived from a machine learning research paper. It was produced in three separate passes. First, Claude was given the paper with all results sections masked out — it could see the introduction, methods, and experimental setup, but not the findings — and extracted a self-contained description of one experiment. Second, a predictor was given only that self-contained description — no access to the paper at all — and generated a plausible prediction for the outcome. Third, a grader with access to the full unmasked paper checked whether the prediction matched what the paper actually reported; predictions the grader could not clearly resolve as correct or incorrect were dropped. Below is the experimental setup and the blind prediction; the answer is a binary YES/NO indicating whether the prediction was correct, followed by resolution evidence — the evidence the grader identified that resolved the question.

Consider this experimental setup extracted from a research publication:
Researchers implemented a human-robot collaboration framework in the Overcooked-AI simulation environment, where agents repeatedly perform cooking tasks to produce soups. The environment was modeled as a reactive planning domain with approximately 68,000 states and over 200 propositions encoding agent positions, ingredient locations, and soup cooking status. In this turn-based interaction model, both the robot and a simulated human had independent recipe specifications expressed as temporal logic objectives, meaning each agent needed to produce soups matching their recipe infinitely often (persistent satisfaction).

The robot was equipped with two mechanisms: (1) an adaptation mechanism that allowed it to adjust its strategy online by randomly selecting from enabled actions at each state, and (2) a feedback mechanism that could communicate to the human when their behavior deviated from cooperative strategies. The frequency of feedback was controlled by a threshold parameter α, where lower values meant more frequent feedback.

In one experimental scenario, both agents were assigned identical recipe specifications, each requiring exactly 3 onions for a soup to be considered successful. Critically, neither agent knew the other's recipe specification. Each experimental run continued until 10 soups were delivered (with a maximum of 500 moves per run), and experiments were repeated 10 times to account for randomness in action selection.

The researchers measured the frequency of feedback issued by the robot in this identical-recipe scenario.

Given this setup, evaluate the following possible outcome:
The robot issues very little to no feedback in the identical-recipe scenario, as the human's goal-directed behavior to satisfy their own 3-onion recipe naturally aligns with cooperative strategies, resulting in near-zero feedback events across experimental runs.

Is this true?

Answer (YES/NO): YES